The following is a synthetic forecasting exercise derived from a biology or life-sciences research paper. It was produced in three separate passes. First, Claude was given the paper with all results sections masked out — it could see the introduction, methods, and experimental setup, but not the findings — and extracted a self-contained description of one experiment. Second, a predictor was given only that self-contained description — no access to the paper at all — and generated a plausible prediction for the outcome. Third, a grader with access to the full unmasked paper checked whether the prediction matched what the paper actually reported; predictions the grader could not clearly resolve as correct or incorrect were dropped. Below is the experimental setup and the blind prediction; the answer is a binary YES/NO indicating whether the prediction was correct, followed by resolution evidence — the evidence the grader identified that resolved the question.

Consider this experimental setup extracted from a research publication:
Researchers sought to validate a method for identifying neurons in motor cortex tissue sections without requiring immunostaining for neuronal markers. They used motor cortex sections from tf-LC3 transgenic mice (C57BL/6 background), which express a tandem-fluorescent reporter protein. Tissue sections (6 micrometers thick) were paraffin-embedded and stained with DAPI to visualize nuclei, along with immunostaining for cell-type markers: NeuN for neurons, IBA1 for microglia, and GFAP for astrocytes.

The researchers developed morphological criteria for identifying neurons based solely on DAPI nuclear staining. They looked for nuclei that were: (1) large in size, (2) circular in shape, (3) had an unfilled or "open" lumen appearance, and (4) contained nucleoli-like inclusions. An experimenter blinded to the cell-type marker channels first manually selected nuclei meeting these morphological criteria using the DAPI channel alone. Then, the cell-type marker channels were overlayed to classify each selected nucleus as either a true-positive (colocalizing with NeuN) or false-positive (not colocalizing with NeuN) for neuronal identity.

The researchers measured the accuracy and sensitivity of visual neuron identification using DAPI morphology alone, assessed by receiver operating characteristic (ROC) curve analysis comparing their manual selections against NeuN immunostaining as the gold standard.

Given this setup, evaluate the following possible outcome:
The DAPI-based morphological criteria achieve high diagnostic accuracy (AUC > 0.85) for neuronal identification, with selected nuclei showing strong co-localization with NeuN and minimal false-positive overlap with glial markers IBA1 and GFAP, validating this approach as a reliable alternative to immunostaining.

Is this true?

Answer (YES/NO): YES